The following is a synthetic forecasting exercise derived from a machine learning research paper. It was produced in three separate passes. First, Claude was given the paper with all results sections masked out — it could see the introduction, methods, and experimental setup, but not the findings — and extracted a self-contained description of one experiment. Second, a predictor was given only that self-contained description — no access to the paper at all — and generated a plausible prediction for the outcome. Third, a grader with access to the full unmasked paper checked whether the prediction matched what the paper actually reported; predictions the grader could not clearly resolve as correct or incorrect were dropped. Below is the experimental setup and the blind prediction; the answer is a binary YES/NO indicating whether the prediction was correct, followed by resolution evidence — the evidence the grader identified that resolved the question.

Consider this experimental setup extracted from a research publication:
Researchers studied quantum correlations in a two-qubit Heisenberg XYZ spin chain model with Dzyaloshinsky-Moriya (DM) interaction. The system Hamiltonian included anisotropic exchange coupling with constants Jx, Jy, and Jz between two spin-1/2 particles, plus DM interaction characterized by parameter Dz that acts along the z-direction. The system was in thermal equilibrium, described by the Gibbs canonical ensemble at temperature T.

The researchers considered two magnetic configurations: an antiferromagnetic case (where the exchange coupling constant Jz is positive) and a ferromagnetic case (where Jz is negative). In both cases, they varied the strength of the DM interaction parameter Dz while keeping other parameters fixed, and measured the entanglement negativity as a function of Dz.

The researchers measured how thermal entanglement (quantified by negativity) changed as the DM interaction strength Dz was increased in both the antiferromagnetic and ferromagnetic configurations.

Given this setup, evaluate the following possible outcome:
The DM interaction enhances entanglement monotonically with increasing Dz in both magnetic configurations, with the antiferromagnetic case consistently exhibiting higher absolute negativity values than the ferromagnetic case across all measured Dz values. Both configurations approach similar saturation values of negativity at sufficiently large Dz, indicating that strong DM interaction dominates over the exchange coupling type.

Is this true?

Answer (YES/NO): NO